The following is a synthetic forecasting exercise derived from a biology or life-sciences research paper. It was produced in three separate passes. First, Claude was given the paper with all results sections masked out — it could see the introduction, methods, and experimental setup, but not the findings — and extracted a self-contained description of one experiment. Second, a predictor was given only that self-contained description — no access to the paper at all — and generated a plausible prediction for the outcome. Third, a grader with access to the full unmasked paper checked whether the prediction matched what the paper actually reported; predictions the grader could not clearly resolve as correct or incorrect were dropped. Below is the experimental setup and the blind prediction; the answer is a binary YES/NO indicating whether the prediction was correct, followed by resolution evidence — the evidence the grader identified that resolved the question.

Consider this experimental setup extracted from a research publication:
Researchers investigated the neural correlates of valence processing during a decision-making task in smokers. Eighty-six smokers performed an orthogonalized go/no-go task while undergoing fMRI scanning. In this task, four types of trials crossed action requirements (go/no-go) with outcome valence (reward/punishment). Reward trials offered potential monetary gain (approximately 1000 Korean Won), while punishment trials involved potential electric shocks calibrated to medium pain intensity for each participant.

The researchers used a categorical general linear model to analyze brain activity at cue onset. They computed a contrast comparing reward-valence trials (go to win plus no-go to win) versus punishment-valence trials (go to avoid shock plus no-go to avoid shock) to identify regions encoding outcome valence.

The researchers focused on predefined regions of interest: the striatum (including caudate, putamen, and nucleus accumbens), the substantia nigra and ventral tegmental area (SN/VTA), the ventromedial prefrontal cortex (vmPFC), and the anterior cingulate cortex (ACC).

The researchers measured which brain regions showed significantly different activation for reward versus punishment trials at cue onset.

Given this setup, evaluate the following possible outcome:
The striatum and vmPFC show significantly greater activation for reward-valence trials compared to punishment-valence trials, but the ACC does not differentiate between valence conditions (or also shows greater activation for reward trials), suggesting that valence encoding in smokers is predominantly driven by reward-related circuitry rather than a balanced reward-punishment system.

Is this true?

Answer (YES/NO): NO